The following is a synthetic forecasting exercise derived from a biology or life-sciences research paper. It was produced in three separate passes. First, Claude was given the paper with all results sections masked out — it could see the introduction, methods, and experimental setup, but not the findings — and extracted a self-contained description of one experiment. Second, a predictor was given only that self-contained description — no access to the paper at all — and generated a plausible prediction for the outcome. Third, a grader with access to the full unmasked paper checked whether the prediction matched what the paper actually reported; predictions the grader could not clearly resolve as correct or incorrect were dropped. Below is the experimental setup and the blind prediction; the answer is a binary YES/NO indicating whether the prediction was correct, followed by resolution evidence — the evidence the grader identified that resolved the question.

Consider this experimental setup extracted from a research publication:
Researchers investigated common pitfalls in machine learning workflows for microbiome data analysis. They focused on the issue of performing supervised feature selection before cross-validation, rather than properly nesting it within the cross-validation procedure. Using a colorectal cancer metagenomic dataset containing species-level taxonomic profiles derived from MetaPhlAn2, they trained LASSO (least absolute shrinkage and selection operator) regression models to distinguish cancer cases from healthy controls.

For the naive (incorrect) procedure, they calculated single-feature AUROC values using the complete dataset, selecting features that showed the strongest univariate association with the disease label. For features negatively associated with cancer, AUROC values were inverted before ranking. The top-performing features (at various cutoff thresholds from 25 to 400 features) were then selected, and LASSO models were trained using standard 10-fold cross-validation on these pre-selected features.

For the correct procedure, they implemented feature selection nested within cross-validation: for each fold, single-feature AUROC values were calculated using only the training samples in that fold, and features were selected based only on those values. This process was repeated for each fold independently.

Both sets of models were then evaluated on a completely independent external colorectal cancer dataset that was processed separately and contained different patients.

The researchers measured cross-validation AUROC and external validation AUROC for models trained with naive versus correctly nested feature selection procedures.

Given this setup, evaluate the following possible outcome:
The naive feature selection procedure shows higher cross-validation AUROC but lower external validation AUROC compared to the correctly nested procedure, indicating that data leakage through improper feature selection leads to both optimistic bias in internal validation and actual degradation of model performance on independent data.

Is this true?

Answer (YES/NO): YES